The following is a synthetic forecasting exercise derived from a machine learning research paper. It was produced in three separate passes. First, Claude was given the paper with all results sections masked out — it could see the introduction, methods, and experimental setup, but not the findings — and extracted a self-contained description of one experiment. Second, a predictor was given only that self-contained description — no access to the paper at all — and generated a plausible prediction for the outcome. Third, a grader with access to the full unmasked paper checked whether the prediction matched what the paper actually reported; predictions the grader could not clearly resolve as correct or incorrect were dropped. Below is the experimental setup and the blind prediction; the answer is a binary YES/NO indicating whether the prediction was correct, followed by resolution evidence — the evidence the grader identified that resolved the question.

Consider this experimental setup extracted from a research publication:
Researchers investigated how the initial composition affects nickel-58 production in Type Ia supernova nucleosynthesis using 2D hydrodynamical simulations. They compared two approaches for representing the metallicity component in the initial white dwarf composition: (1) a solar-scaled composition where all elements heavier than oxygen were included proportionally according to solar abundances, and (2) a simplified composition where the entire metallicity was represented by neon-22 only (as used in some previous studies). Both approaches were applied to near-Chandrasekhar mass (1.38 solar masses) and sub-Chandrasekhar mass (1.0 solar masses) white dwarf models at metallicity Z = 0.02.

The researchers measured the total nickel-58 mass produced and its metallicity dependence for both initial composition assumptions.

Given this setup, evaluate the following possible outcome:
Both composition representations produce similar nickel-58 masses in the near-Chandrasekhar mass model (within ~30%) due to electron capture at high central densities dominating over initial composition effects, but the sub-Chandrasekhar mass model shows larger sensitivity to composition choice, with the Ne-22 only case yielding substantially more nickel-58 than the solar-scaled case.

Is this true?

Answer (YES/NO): NO